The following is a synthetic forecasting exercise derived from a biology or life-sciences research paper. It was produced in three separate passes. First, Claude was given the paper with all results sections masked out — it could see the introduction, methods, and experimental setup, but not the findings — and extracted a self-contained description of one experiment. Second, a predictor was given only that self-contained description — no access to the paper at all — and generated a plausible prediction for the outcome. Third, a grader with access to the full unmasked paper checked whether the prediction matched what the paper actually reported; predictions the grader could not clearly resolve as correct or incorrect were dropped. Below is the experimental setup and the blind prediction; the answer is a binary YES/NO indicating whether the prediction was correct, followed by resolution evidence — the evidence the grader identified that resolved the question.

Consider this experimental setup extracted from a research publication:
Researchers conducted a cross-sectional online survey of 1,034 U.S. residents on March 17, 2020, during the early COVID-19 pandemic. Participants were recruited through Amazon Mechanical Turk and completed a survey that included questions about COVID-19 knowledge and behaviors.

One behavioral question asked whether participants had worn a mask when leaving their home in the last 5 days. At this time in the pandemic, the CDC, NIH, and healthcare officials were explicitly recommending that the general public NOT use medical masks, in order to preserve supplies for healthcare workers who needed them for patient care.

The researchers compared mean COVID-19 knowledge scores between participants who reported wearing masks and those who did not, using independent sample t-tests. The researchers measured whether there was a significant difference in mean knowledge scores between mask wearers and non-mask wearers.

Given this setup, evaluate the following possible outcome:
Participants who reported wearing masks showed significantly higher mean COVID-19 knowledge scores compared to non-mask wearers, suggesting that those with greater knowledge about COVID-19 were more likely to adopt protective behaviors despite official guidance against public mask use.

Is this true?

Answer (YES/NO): NO